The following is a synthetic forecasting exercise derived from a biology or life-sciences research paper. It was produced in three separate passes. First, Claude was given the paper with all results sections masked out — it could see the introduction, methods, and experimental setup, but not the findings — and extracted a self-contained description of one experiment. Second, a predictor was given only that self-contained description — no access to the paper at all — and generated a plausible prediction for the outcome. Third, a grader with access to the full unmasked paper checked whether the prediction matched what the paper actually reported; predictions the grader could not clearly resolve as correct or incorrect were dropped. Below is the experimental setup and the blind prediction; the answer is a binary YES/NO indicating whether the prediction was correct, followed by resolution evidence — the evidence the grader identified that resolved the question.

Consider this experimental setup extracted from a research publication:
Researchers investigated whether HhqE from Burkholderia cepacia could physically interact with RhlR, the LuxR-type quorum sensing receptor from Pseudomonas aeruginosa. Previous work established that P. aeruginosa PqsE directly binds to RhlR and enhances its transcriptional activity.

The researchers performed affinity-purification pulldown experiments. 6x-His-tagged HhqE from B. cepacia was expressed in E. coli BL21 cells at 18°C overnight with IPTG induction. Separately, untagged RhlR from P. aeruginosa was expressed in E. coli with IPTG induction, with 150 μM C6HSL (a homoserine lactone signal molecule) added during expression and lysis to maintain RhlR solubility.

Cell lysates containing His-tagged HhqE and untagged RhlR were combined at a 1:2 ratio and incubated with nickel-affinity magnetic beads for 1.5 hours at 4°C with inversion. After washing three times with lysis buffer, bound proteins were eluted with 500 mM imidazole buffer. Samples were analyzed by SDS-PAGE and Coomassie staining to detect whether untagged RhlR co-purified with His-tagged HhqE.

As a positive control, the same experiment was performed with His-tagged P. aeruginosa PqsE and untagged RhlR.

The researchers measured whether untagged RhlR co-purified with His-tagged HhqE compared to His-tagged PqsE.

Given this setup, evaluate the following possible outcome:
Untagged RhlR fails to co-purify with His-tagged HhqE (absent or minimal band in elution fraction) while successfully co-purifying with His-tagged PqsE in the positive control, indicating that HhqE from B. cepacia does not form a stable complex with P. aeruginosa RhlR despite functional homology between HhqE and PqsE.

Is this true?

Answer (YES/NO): YES